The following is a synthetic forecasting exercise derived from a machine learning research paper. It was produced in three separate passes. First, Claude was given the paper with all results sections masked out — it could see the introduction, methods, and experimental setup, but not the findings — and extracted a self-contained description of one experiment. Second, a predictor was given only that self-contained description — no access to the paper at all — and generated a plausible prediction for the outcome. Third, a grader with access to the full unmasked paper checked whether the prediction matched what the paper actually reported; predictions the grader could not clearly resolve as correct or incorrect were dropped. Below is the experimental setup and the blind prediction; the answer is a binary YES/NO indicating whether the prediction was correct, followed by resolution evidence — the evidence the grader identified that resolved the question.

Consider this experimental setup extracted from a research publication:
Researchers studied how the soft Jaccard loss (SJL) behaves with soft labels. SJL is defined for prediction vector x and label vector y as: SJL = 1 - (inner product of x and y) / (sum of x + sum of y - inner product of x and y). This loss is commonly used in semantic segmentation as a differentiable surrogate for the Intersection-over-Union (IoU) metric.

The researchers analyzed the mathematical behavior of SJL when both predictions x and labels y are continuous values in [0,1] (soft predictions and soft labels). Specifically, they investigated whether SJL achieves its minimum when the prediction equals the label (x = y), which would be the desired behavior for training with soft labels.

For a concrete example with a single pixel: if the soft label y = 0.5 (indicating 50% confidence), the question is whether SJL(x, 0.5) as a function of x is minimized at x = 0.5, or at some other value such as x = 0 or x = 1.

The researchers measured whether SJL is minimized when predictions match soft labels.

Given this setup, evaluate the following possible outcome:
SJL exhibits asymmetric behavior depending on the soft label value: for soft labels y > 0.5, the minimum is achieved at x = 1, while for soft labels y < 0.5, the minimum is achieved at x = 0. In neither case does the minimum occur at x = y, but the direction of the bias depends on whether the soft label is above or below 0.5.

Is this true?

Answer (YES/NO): NO